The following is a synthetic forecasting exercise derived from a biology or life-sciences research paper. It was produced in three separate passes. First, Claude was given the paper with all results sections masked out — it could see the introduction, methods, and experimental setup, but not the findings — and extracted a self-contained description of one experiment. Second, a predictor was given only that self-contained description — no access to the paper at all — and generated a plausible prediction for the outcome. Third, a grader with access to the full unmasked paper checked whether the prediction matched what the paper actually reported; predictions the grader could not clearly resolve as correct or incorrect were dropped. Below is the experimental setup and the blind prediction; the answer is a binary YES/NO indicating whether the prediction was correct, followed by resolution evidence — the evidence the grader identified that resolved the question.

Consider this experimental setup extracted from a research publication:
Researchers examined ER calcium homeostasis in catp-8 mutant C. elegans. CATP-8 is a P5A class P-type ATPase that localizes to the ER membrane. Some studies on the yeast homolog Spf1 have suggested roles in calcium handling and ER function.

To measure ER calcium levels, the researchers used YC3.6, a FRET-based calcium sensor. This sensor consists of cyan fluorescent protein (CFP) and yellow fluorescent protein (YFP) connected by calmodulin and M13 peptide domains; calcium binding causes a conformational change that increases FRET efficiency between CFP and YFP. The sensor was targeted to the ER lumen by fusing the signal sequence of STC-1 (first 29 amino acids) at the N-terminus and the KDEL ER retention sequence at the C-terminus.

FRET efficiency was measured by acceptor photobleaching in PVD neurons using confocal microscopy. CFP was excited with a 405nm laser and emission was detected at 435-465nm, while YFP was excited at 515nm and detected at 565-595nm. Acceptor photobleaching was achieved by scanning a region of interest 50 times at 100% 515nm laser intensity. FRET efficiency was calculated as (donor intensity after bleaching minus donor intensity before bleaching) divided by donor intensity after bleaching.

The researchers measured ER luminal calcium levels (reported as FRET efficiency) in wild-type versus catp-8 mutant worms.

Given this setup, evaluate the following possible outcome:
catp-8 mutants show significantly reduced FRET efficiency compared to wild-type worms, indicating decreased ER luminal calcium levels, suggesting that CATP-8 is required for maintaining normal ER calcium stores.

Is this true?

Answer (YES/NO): NO